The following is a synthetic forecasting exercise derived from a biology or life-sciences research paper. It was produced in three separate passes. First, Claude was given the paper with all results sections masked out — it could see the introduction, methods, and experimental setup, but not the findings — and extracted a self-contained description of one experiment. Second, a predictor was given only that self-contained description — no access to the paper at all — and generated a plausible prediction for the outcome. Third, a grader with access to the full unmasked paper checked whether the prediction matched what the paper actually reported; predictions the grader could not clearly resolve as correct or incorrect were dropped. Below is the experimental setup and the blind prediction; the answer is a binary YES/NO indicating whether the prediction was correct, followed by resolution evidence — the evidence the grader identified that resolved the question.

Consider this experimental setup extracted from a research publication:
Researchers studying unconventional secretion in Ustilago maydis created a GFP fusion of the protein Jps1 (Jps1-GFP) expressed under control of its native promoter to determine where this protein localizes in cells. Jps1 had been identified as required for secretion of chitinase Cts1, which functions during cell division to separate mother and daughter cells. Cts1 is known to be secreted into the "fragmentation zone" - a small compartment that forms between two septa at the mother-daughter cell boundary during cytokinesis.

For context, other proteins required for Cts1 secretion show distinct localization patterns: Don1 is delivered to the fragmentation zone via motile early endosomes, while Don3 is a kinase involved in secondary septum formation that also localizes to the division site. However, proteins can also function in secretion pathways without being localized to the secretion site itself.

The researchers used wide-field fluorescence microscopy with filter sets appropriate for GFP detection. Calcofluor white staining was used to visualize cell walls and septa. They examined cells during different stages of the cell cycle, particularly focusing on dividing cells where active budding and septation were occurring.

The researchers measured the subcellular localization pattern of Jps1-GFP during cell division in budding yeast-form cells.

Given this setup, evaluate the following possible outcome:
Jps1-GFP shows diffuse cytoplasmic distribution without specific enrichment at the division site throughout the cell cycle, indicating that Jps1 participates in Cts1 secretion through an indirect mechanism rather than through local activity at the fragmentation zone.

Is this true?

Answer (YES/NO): NO